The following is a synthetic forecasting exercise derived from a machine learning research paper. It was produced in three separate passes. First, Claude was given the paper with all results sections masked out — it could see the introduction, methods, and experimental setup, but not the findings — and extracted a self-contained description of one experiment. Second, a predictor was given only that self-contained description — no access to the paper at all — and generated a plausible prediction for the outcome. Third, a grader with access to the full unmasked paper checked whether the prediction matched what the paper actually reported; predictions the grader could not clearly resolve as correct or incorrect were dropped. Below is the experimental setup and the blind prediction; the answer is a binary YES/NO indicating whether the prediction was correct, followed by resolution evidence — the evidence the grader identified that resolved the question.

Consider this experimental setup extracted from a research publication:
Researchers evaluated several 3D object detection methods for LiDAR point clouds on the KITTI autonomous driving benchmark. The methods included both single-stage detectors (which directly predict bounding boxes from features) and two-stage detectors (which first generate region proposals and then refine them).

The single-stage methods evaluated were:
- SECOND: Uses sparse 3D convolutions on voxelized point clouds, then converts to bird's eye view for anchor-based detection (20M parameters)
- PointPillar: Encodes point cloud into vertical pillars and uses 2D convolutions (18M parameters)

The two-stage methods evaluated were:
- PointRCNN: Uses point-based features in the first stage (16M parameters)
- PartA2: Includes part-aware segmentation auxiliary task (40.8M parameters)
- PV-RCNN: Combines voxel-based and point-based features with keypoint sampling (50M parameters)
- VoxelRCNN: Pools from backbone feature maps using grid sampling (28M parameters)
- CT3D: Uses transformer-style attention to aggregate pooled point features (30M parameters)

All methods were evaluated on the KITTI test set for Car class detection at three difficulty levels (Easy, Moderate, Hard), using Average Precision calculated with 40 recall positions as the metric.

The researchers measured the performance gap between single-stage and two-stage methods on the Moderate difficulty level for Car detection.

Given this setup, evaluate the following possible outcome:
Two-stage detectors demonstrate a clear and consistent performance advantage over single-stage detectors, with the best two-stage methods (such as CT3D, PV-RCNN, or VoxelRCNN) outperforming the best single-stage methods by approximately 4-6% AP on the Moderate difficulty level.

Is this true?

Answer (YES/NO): NO